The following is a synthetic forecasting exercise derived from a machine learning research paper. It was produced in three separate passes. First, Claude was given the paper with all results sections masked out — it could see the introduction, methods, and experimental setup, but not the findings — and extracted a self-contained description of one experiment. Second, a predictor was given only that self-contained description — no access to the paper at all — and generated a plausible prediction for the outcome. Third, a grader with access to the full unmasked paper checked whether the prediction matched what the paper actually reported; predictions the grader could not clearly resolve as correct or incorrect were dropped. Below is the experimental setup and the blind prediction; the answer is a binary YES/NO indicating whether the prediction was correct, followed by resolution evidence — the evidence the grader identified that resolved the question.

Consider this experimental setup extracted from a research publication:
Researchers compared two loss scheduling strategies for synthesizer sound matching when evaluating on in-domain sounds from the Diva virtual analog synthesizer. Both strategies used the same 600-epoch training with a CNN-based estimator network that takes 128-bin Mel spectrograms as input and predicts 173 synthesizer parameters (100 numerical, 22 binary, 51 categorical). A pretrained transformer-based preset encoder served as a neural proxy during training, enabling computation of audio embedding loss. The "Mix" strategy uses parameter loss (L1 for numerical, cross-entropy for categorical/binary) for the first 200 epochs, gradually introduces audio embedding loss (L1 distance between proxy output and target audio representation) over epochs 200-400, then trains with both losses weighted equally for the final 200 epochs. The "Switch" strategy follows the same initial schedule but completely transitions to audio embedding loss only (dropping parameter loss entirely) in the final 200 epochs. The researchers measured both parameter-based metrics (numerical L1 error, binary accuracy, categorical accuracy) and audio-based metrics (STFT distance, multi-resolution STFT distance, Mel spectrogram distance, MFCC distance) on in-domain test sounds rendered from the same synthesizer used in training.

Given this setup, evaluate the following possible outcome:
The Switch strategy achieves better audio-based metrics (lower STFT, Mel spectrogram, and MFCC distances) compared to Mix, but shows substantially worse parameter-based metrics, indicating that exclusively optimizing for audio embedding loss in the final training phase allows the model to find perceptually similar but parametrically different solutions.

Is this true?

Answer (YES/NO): NO